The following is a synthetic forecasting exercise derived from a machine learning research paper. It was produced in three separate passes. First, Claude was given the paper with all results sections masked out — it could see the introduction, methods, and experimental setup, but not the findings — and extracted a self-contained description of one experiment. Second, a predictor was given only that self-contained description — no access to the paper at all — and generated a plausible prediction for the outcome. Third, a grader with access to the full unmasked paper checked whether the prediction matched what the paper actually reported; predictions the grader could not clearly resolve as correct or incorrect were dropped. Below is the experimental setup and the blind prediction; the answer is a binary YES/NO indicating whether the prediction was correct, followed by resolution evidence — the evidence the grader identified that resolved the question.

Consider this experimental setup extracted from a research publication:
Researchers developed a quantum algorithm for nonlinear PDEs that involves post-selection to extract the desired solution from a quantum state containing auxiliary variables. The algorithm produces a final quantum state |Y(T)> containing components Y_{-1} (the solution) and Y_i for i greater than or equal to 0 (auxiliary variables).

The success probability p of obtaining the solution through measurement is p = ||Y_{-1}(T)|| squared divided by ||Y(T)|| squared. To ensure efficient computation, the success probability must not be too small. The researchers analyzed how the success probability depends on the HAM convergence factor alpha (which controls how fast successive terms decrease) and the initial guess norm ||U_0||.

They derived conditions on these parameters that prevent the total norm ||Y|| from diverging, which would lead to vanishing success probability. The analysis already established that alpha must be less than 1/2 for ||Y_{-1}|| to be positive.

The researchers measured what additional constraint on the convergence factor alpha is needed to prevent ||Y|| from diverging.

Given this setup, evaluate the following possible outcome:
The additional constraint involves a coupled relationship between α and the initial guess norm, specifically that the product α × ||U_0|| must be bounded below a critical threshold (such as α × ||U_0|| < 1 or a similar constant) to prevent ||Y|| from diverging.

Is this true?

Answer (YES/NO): NO